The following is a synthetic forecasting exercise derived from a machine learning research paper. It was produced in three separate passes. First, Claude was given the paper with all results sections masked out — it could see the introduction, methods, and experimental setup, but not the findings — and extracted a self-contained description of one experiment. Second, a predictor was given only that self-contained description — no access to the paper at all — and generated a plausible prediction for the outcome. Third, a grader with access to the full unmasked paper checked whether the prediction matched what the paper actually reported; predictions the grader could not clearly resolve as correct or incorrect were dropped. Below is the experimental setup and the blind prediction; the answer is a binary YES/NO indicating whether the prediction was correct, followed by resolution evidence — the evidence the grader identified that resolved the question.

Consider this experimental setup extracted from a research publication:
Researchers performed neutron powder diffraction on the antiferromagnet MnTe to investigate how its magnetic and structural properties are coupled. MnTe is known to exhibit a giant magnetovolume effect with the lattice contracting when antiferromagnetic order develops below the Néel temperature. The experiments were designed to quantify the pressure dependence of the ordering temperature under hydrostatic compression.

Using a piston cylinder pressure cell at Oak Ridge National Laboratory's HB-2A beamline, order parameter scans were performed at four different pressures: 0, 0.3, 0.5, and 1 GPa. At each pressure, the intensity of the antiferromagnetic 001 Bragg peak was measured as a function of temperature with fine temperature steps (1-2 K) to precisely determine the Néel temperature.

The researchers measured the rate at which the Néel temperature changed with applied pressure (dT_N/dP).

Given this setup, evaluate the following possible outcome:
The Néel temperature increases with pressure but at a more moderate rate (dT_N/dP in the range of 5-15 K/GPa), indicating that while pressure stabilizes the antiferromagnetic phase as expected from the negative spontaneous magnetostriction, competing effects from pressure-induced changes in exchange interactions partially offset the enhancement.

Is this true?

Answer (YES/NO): NO